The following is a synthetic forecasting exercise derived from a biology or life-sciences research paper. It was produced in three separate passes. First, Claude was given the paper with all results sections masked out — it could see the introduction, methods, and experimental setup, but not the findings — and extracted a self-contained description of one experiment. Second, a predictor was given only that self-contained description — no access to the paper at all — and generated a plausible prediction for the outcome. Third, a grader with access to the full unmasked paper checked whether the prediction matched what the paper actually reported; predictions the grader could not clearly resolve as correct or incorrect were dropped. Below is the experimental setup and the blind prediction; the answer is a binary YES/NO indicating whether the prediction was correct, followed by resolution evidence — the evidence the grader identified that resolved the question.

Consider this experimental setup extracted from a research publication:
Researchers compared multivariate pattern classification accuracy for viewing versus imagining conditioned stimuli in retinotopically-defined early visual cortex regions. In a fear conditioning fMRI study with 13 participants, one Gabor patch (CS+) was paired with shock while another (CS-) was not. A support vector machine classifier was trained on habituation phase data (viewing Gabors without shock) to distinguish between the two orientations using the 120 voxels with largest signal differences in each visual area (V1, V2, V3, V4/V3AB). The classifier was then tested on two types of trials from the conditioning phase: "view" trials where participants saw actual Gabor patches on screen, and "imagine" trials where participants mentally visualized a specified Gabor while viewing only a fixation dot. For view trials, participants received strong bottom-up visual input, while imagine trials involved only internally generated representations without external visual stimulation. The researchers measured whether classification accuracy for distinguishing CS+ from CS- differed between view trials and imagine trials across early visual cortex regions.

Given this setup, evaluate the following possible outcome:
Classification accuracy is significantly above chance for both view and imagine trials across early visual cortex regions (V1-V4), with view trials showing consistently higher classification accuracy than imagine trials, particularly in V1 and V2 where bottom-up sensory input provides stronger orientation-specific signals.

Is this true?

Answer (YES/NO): NO